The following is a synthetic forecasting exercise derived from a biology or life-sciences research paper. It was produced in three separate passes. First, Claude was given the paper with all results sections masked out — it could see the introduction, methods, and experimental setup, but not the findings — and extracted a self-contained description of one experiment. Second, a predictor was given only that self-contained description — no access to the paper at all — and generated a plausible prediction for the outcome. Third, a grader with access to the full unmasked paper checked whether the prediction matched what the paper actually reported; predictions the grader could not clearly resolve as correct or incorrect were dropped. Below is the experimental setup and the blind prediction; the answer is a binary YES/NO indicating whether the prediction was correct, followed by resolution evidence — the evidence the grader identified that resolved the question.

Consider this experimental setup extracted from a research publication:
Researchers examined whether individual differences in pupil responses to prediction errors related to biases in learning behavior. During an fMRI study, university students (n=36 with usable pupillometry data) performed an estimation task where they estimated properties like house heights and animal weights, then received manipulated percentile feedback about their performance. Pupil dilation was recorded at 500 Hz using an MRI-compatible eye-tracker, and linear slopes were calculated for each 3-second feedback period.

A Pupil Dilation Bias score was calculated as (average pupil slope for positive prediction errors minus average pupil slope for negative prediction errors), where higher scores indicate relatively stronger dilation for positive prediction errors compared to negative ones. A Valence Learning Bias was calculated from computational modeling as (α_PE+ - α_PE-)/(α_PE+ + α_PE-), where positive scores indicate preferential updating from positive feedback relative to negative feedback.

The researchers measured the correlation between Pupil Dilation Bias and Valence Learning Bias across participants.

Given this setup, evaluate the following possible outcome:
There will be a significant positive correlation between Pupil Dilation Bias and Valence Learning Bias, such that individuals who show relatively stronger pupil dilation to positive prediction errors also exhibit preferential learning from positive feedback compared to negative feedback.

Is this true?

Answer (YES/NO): YES